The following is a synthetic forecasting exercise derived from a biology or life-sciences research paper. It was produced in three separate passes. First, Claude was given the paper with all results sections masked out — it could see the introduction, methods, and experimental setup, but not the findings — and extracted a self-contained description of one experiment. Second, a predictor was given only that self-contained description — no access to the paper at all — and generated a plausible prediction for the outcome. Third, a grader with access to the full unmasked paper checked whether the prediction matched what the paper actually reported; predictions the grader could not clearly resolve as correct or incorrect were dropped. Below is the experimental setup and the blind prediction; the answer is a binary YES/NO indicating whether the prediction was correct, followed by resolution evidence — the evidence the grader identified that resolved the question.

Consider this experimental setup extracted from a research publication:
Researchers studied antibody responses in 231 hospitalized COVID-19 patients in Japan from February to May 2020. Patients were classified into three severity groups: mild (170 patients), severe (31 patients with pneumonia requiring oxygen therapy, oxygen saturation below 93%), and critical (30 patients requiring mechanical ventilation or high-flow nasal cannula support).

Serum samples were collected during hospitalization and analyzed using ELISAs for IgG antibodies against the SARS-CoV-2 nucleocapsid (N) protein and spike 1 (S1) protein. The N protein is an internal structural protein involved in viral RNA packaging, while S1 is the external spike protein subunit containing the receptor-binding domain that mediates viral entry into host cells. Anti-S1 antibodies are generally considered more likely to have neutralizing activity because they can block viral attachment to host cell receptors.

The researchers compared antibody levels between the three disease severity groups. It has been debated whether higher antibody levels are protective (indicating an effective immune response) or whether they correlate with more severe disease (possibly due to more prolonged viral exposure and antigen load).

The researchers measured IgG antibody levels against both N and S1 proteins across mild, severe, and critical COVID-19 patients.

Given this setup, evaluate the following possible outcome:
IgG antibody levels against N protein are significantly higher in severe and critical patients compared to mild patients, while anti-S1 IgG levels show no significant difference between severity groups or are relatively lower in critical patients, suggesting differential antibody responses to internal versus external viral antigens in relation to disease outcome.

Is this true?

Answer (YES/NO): NO